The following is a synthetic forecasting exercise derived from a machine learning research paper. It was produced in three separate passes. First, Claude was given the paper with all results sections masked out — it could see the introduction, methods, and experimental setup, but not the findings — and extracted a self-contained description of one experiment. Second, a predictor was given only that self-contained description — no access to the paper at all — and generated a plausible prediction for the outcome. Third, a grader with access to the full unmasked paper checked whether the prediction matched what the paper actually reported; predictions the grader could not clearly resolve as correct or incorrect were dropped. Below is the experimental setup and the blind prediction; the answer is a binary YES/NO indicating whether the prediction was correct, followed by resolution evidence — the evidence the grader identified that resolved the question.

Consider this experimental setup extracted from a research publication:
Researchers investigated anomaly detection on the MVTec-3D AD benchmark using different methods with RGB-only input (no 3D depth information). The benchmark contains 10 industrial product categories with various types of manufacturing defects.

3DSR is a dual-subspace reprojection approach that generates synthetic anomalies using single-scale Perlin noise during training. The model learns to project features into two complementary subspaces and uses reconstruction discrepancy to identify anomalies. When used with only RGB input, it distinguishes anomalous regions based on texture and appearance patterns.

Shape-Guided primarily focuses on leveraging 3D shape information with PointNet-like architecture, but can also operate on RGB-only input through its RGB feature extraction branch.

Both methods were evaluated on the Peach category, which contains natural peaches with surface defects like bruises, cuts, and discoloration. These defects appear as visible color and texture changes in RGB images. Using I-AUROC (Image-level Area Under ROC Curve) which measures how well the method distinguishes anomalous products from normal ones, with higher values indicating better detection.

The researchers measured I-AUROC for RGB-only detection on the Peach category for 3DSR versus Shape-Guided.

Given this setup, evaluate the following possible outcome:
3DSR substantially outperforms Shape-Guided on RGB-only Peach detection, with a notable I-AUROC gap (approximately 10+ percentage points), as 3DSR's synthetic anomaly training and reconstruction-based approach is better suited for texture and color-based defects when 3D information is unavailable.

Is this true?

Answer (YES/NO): YES